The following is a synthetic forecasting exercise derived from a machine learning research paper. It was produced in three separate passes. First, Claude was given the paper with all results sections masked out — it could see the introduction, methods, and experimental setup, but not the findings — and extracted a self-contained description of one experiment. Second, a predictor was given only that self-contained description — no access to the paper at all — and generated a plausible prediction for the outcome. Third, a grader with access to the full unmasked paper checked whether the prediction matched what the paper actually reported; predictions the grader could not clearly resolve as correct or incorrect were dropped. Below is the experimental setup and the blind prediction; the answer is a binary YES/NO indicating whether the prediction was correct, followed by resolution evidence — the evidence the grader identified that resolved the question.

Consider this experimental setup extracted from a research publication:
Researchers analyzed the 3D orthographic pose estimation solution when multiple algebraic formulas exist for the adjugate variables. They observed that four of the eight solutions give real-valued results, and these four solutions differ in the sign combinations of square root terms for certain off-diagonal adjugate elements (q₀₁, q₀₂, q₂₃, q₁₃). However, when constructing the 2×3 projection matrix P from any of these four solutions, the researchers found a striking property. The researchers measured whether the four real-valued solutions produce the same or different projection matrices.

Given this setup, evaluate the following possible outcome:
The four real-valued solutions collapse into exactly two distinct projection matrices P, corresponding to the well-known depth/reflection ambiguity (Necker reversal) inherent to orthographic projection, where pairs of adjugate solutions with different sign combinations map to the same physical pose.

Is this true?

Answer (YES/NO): NO